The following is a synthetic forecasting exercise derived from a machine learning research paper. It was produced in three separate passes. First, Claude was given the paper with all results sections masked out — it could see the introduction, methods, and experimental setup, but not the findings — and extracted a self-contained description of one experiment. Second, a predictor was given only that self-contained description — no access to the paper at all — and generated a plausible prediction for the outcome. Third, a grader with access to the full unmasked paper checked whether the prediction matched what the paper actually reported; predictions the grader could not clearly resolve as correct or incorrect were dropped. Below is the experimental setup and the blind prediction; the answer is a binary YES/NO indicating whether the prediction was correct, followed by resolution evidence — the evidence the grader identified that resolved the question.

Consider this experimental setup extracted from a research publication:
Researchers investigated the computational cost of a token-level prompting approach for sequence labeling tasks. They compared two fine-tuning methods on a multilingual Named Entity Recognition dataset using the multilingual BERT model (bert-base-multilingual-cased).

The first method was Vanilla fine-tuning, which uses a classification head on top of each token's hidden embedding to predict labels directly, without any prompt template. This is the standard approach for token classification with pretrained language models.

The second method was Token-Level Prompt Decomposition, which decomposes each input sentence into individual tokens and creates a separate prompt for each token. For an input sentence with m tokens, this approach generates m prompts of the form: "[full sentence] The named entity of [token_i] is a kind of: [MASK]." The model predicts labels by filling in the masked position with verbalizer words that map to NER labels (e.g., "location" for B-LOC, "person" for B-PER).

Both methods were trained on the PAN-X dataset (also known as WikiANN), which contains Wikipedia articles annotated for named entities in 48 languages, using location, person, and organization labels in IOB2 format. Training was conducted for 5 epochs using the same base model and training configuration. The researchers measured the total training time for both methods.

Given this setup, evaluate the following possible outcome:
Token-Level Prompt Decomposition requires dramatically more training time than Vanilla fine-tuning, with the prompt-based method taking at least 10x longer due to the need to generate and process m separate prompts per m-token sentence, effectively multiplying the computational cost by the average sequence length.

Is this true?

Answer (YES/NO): NO